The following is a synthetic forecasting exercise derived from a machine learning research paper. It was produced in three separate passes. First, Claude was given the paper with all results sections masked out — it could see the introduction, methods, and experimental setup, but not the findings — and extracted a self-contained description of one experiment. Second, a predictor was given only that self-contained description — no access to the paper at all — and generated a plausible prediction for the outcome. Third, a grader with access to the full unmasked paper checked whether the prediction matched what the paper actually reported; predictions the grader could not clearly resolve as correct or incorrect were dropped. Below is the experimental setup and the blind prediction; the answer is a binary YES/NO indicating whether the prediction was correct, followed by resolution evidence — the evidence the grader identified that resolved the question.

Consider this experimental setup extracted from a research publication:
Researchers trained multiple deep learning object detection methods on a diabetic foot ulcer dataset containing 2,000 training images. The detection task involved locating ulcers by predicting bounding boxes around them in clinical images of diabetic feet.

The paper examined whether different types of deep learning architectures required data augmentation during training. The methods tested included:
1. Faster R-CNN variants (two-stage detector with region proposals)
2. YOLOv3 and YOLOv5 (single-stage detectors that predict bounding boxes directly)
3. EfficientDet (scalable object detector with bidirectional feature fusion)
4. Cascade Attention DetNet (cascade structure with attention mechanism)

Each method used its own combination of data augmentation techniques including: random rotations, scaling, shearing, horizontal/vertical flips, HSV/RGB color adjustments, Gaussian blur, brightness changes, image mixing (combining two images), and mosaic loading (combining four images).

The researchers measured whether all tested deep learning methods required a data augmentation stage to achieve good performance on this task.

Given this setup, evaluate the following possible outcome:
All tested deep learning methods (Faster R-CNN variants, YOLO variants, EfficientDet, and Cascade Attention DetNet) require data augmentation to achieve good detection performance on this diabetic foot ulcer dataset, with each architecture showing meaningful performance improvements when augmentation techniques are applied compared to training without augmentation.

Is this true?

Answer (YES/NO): YES